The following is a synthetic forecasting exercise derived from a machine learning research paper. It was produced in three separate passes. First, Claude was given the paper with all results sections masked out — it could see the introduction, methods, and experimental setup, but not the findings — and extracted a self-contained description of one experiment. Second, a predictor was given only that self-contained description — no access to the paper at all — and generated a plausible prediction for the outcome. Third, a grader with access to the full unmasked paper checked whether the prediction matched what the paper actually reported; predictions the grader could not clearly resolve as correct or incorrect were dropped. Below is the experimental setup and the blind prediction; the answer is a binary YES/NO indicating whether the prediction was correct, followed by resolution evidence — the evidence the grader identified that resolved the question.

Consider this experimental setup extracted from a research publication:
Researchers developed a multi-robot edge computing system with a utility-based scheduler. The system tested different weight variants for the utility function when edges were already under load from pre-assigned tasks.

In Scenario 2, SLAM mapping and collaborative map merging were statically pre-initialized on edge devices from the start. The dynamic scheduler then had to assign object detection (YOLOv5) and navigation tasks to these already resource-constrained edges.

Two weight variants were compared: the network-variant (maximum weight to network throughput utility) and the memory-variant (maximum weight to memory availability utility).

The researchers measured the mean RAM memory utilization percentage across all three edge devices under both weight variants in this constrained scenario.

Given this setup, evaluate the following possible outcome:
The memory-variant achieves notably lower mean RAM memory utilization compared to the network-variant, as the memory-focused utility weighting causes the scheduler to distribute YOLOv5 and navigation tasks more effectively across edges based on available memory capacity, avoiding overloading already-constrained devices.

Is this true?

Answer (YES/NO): NO